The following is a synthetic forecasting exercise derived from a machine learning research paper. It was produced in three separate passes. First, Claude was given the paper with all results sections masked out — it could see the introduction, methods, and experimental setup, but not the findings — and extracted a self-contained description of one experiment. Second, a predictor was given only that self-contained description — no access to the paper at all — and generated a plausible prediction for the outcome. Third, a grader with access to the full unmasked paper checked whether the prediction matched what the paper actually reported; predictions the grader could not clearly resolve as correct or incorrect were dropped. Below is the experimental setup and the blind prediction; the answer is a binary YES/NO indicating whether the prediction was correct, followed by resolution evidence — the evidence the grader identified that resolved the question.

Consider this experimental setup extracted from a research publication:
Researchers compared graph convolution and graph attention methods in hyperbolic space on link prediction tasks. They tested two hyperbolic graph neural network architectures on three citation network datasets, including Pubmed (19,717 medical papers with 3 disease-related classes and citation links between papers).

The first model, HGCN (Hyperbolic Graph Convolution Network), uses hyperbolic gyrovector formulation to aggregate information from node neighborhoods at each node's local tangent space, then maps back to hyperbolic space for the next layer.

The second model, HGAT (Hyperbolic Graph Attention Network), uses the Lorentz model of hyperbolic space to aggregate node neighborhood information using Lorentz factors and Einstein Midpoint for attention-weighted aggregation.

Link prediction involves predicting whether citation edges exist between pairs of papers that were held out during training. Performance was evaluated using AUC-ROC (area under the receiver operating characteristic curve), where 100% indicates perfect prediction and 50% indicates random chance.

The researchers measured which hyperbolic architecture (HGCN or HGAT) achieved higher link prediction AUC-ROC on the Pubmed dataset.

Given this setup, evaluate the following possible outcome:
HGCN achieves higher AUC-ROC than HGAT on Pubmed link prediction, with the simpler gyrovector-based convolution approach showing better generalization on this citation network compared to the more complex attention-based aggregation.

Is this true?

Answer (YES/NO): YES